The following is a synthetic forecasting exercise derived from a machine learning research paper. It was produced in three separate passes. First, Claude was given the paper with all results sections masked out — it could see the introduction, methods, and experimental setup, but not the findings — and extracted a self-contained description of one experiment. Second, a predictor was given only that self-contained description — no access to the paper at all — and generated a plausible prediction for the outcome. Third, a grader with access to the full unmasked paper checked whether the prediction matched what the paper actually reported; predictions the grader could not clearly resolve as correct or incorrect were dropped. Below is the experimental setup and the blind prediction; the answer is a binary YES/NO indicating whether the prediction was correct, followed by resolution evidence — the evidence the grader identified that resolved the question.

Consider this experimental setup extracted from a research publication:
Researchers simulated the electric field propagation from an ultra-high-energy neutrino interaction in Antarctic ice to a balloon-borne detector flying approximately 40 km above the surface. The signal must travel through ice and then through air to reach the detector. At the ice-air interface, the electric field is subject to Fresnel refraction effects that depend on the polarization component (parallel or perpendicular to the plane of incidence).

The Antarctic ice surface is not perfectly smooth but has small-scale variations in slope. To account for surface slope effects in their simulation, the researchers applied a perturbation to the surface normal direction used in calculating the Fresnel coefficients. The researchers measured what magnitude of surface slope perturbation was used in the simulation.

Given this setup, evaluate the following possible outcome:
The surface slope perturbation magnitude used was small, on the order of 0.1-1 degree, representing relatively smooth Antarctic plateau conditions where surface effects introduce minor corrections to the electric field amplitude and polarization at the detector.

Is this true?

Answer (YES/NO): YES